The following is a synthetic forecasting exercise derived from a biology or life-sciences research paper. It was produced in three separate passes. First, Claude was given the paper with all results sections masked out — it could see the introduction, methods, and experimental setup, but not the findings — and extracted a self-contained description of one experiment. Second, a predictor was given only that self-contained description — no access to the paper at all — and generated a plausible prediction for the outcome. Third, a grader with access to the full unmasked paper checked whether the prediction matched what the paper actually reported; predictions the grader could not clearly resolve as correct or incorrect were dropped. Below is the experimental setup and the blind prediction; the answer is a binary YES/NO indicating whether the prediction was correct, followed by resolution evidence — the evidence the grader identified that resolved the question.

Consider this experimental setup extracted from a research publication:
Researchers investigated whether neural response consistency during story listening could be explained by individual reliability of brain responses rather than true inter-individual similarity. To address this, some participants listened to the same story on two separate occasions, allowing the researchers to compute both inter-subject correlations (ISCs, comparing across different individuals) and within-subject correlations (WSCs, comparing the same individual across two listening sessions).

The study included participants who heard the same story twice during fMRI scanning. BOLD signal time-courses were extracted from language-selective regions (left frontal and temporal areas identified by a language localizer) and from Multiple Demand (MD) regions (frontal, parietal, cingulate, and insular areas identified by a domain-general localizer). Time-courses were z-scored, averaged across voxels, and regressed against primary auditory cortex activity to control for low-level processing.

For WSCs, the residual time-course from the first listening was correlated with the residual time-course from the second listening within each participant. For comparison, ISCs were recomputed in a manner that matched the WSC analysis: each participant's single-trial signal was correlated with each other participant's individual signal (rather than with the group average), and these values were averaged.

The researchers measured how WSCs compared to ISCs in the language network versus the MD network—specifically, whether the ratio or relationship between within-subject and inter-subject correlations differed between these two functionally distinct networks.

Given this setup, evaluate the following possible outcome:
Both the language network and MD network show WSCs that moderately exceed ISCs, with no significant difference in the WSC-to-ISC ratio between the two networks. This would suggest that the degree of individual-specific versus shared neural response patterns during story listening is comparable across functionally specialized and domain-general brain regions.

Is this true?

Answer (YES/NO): YES